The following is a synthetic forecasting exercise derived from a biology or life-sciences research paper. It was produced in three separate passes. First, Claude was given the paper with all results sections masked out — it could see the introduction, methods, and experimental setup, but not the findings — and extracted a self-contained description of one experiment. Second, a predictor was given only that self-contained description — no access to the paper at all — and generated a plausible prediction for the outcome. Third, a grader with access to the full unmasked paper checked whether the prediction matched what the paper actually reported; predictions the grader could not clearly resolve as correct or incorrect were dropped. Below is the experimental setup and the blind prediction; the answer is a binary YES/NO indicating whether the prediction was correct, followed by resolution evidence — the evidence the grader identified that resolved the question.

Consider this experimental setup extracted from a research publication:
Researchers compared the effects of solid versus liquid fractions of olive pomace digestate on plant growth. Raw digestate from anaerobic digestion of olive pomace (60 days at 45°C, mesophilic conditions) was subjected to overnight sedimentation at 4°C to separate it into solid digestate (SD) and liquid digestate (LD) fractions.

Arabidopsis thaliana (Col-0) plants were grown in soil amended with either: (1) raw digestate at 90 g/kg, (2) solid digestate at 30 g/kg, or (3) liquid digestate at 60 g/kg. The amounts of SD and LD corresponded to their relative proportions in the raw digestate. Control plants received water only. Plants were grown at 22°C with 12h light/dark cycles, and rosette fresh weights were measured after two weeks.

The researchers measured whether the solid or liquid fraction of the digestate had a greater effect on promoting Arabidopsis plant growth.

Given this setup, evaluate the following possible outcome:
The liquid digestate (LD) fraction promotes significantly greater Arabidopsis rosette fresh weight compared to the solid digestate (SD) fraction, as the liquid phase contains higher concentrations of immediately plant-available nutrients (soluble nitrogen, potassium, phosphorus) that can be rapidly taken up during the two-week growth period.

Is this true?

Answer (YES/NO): NO